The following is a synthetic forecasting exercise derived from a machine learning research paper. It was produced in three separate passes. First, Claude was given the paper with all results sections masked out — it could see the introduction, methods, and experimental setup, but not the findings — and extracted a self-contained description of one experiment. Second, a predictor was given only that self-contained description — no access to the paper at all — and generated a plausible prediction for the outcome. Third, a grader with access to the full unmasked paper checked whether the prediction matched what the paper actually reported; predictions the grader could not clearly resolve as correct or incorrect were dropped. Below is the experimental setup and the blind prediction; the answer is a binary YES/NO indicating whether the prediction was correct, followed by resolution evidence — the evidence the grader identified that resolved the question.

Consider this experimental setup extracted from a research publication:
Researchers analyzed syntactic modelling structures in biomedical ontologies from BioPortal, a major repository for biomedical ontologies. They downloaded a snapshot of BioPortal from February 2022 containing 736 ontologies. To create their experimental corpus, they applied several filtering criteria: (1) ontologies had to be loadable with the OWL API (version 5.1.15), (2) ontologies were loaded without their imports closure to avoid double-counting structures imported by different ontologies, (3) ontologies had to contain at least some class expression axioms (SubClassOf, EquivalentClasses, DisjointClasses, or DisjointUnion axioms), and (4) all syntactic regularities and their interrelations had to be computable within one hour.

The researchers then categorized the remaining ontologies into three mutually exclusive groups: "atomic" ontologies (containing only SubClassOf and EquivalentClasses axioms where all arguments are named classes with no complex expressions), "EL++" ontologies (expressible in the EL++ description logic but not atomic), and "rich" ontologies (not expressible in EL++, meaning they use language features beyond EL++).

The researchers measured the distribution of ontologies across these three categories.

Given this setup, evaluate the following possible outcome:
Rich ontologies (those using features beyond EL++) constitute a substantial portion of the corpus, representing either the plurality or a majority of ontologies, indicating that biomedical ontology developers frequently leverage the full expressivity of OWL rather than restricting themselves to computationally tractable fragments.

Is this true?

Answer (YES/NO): YES